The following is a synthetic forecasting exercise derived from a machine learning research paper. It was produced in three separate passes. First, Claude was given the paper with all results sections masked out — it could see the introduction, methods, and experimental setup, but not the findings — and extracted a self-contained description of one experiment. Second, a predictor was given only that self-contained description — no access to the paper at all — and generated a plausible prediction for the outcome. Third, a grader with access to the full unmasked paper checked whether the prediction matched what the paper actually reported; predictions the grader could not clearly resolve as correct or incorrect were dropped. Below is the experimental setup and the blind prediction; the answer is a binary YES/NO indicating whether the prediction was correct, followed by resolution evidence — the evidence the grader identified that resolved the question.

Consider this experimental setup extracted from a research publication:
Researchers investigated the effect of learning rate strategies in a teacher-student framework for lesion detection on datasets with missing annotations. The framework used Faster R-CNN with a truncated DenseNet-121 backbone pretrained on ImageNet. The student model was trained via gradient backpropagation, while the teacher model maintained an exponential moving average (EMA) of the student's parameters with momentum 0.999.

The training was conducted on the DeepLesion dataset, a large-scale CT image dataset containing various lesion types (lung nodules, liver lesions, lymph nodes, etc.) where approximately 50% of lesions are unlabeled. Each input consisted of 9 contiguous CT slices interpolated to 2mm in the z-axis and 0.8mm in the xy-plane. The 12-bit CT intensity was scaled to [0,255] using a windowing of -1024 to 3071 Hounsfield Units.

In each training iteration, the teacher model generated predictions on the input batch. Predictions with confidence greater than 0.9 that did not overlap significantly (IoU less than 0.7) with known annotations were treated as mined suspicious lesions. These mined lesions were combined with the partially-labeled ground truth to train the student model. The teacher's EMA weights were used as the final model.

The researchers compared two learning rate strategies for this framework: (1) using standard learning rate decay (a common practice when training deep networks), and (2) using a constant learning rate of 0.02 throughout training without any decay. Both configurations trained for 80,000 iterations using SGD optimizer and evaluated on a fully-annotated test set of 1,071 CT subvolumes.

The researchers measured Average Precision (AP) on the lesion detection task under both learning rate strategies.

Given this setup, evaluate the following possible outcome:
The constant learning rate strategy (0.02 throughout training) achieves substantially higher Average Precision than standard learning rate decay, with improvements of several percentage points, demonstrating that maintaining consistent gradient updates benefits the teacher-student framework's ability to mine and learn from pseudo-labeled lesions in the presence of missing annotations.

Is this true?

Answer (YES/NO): YES